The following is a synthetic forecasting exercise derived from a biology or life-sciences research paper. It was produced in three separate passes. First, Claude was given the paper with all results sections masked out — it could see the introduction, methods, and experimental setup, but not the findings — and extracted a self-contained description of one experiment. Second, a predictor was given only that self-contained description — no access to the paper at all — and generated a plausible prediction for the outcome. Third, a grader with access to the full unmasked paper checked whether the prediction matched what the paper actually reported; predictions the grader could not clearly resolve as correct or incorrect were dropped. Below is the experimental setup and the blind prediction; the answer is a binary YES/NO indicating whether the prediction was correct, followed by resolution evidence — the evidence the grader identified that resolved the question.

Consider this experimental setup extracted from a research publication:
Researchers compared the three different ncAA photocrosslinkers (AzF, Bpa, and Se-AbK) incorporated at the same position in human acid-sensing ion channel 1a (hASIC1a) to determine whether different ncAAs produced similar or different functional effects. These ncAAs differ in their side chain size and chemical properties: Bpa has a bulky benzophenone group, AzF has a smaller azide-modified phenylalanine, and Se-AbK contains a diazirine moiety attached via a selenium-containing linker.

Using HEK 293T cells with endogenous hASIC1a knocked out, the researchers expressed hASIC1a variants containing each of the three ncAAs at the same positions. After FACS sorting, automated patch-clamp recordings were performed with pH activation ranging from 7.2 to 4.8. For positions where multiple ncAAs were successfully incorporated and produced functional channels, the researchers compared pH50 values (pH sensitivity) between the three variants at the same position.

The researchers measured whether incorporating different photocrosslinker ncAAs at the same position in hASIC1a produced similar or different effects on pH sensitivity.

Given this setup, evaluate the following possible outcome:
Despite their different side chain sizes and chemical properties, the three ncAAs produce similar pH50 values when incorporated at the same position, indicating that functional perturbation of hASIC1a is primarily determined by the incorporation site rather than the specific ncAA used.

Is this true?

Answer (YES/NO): YES